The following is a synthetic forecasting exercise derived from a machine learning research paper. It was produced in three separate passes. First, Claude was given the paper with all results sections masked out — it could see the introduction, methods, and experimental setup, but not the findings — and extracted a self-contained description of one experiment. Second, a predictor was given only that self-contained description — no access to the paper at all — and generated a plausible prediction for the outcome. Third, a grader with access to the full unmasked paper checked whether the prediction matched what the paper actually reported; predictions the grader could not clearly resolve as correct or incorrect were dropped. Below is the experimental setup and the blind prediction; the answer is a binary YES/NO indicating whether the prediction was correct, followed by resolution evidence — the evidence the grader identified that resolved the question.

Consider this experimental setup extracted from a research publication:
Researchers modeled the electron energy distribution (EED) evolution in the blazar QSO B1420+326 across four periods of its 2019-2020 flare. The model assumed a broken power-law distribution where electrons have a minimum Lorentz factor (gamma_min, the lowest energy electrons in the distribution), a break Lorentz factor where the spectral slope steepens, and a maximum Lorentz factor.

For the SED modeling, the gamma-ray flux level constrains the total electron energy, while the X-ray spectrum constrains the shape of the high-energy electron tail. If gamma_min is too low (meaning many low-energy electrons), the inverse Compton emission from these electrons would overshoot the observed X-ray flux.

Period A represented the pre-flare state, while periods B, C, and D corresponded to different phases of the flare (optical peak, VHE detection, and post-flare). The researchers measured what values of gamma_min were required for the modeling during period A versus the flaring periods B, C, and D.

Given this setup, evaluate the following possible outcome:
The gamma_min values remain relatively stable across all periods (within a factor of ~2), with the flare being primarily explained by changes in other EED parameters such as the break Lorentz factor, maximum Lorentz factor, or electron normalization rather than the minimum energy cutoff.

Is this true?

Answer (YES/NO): NO